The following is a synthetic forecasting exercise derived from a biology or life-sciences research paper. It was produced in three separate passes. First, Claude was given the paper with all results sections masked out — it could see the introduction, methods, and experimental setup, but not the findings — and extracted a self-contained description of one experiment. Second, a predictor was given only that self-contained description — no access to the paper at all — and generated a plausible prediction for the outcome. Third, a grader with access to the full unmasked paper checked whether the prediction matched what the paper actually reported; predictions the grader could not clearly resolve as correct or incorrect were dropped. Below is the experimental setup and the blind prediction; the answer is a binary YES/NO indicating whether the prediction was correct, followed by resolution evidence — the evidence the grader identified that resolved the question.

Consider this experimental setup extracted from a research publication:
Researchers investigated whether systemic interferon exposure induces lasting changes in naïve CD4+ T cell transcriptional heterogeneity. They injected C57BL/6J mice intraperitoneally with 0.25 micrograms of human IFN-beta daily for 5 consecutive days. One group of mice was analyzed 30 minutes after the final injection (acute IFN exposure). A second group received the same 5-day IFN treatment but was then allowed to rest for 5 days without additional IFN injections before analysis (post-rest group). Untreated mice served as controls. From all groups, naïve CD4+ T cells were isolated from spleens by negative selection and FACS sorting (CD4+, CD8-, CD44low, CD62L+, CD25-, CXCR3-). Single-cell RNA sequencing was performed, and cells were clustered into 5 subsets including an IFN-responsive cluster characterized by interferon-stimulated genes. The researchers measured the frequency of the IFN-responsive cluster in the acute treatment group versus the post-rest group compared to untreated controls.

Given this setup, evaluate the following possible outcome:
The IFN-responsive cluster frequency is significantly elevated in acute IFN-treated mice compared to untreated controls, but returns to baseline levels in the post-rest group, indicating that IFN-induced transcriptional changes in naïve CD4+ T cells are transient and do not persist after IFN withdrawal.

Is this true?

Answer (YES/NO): NO